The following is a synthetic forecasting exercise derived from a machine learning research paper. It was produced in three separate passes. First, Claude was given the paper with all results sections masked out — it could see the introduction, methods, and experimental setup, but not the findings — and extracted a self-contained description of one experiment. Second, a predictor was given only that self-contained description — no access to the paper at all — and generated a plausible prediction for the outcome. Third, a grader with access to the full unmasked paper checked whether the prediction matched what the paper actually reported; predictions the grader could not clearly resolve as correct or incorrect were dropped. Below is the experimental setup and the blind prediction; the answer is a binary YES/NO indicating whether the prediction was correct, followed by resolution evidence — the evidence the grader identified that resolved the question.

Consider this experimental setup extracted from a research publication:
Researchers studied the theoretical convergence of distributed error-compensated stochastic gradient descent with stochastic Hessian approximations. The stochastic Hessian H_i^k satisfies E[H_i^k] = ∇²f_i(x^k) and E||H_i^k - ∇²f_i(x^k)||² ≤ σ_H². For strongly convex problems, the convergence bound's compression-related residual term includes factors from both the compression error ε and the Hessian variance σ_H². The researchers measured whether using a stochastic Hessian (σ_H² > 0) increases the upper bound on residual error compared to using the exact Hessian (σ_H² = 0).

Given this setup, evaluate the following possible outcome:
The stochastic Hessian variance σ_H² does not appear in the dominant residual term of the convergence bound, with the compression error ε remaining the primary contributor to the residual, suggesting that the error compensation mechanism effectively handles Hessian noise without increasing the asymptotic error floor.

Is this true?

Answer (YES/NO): NO